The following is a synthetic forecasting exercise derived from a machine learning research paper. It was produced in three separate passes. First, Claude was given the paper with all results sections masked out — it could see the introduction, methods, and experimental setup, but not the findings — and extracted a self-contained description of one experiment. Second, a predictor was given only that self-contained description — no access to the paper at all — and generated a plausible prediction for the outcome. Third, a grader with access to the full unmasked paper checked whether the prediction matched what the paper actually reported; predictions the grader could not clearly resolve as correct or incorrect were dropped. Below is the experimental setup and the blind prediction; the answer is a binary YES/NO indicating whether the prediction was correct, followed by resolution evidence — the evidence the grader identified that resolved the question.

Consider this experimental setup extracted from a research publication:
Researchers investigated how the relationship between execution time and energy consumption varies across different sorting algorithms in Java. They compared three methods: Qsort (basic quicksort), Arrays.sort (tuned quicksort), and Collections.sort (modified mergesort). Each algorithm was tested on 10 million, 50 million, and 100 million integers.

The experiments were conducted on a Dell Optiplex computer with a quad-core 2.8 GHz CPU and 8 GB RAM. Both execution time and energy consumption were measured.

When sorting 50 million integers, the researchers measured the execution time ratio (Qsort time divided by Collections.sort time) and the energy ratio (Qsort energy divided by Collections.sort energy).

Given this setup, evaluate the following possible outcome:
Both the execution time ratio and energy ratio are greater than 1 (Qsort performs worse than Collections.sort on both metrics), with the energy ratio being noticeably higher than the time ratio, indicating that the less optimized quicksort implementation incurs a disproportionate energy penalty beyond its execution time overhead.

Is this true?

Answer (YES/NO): NO